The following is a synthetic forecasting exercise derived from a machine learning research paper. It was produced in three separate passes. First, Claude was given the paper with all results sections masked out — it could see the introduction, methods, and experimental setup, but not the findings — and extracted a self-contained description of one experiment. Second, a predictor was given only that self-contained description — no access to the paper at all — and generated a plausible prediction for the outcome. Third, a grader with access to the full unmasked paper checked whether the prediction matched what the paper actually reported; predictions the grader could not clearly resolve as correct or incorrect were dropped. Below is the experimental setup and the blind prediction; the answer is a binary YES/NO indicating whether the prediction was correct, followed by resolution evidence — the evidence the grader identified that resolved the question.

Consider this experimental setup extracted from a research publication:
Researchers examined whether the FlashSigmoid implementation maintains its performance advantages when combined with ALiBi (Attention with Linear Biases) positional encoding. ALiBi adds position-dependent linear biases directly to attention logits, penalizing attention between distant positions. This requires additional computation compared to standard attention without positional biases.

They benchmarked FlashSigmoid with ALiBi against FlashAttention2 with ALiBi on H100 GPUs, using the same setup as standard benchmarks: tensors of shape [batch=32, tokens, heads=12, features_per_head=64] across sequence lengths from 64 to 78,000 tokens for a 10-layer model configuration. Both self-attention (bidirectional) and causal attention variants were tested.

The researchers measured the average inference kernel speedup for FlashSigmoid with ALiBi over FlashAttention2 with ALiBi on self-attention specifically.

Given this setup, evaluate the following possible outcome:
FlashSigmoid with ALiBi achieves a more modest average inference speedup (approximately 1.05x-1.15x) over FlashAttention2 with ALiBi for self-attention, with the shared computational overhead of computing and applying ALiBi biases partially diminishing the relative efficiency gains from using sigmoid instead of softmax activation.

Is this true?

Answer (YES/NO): NO